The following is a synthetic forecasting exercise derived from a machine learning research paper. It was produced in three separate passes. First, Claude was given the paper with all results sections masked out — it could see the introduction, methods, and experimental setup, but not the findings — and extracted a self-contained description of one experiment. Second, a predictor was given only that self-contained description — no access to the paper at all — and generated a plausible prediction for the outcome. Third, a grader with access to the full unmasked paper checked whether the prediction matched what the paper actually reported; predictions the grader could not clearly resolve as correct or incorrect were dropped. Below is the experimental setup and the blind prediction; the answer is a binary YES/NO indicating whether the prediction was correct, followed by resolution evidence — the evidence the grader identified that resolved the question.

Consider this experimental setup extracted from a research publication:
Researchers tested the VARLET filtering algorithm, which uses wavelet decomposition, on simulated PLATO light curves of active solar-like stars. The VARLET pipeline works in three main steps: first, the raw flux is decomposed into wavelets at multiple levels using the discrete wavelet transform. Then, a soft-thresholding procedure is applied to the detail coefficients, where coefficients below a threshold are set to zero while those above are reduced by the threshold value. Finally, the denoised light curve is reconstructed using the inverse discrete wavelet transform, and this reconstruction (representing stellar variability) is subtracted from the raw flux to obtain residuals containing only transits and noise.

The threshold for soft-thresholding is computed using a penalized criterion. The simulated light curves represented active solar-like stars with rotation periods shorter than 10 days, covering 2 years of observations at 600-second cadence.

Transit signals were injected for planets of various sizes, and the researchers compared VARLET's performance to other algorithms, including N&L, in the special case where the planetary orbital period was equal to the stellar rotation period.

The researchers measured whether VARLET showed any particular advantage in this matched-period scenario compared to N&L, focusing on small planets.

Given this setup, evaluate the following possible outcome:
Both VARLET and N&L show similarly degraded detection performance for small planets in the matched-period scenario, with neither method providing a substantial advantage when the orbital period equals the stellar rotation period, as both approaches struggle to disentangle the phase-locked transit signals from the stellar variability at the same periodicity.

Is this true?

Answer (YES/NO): NO